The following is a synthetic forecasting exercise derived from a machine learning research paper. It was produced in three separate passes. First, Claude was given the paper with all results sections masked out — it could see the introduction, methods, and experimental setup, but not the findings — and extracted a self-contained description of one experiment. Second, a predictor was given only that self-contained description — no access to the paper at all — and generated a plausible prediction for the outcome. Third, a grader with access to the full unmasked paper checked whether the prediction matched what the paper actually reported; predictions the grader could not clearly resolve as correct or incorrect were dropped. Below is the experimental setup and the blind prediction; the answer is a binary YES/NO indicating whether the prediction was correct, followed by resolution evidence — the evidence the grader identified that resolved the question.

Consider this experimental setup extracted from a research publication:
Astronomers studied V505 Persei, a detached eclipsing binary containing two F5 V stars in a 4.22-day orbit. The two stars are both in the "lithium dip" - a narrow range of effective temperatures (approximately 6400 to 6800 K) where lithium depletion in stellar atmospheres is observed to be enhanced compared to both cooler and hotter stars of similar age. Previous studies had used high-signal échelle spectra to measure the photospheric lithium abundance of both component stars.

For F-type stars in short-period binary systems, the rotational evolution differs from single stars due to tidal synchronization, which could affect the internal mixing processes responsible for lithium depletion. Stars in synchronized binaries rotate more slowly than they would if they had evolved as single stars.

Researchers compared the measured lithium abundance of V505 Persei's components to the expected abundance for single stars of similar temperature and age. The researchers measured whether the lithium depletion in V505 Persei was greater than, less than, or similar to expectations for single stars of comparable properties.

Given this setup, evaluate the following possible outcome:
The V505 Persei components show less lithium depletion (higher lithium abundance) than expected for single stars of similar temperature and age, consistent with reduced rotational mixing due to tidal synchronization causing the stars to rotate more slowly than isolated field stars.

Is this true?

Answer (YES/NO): YES